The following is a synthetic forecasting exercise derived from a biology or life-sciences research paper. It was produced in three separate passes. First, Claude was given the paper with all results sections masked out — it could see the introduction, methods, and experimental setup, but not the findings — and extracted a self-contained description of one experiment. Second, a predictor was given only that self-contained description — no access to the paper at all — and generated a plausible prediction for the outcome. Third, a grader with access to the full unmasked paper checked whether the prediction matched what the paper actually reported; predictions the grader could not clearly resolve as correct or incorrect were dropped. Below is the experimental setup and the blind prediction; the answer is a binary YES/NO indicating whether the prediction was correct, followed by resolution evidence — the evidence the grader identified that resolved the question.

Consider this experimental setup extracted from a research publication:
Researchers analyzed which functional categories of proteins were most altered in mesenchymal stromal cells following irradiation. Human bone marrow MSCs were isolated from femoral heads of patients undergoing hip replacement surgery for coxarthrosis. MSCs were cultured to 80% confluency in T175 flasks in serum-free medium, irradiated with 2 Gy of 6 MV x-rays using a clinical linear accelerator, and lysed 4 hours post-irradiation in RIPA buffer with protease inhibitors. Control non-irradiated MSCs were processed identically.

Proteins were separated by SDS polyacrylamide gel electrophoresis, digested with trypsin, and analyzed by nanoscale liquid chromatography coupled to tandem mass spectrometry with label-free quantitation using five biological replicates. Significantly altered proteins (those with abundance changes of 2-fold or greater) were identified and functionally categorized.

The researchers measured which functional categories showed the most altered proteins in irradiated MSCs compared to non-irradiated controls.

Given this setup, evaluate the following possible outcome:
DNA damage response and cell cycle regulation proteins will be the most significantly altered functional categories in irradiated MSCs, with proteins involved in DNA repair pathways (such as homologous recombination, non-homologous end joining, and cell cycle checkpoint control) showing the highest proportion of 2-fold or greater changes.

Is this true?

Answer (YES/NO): NO